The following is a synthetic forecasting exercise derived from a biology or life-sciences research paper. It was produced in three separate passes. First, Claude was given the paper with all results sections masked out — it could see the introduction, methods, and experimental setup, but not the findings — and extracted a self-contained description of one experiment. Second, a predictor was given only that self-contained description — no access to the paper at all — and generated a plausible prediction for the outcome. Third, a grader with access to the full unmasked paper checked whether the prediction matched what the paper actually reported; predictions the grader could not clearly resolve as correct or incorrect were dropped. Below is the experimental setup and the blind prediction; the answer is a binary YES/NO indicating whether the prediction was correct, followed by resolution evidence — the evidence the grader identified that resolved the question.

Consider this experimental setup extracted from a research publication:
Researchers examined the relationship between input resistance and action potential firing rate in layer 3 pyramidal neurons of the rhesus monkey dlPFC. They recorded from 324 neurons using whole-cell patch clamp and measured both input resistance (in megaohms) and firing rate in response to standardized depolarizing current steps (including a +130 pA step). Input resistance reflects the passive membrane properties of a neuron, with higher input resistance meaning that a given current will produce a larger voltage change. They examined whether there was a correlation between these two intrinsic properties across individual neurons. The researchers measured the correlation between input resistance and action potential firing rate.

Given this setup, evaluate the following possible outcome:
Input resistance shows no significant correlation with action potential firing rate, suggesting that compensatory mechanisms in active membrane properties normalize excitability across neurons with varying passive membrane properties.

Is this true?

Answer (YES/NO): NO